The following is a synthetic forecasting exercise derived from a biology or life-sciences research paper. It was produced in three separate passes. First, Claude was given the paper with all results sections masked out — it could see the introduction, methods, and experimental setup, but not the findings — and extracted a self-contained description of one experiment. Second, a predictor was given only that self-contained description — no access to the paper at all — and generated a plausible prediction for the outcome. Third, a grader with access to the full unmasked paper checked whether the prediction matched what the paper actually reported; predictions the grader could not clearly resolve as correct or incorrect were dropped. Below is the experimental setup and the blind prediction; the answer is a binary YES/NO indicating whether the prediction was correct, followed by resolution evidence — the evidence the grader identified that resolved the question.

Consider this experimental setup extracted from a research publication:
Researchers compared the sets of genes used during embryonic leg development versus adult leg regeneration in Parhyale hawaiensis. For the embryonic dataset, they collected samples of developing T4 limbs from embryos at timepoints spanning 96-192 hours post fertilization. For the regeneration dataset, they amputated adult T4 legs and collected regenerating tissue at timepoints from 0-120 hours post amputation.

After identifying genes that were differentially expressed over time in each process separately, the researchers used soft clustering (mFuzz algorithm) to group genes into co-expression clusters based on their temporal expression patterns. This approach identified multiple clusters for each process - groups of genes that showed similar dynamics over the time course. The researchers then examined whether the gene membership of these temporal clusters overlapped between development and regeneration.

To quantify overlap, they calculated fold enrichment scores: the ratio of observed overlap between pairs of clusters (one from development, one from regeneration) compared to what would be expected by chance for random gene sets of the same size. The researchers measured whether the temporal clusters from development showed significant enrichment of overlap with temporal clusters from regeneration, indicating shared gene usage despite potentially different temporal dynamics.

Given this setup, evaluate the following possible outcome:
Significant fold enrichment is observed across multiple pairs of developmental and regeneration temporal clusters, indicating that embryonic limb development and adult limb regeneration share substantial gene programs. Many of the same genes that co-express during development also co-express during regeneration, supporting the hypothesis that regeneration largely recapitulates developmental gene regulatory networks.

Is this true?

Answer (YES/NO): NO